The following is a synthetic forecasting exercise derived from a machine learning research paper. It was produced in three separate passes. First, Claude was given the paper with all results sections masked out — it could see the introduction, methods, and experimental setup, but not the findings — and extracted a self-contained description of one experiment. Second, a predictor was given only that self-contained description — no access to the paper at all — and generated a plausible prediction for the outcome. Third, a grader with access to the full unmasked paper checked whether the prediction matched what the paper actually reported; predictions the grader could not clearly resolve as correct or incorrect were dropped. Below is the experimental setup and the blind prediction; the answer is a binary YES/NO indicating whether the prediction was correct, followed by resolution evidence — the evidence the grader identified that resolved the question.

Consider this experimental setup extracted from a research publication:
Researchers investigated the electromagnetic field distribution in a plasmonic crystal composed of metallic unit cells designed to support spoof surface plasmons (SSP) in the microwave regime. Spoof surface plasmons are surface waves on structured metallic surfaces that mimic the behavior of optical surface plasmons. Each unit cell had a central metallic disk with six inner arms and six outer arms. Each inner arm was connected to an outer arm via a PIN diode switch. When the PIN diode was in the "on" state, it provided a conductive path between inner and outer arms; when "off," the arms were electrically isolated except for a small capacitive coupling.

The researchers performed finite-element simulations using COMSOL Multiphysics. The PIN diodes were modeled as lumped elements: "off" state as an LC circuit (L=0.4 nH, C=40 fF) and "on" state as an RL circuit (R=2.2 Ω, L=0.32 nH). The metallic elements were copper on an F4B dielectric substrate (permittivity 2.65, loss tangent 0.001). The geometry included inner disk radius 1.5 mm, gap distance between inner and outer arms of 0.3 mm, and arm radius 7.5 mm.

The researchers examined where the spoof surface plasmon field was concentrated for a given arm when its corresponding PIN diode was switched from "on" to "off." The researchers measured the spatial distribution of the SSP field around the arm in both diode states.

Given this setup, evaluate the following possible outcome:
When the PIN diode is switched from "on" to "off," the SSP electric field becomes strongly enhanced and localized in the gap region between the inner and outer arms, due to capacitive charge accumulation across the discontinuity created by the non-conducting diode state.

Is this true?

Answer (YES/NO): NO